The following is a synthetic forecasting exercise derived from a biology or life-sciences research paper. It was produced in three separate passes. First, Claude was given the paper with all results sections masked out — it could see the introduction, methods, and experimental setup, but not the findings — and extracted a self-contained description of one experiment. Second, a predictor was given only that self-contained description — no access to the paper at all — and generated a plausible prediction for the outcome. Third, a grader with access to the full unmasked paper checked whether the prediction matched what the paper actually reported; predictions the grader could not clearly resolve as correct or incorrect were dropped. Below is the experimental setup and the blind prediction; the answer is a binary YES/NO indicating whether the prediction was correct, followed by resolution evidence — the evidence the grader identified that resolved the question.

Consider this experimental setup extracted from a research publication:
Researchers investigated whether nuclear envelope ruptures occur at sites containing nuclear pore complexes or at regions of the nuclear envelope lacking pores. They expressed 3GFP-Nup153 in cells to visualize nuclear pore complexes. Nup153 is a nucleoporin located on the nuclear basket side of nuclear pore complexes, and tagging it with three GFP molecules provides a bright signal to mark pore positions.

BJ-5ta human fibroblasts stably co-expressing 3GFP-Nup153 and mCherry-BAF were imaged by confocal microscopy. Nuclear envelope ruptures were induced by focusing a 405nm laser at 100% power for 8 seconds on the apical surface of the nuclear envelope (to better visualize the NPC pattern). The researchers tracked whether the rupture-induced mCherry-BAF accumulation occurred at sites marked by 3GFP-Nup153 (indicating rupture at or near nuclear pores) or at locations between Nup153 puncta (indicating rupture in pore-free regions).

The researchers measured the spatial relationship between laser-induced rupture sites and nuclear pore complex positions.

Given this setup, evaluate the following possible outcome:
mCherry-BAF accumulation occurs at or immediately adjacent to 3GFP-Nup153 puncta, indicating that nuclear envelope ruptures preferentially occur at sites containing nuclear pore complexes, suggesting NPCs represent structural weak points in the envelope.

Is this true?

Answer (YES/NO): YES